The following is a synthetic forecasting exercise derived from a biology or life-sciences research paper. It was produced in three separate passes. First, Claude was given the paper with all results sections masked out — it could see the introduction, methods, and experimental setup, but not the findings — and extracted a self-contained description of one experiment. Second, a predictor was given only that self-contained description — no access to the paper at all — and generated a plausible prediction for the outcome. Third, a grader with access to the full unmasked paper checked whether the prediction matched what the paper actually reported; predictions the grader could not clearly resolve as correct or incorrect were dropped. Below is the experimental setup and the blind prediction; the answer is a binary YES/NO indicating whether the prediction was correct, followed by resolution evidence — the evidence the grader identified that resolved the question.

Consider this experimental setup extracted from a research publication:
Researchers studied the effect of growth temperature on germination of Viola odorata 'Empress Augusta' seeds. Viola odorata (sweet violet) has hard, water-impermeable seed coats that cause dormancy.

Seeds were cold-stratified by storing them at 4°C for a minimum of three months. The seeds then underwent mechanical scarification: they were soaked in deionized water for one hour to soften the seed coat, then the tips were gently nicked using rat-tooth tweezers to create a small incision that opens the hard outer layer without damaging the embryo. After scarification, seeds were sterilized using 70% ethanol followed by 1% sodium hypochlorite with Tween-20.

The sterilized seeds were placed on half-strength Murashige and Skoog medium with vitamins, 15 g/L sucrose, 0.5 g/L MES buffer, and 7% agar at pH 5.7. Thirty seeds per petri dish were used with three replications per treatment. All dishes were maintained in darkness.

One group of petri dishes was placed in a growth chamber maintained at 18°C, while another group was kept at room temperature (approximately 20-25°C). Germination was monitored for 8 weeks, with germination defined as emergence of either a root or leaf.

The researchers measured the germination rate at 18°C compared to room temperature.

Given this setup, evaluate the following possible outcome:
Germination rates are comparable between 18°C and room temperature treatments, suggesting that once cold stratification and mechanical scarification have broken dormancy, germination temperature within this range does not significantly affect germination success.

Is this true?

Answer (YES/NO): NO